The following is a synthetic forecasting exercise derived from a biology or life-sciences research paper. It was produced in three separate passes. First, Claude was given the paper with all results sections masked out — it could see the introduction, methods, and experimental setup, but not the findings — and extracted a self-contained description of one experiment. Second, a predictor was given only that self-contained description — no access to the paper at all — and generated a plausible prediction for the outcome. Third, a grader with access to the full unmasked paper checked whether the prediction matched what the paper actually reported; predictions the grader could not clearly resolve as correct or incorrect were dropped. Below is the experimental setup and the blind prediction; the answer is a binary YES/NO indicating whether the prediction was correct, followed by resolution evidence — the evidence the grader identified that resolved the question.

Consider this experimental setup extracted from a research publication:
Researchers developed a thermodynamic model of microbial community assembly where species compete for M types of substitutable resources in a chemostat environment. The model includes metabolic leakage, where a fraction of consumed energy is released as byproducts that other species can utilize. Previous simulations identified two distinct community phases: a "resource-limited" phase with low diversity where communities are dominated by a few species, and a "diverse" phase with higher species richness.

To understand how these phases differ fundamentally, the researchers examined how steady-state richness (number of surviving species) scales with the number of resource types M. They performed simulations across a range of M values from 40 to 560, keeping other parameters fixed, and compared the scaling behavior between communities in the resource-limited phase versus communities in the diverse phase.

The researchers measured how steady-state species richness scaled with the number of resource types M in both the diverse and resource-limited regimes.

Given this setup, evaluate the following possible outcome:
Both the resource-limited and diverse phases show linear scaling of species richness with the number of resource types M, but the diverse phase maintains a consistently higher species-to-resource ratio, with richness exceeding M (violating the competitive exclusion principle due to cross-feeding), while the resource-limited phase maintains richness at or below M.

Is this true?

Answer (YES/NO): NO